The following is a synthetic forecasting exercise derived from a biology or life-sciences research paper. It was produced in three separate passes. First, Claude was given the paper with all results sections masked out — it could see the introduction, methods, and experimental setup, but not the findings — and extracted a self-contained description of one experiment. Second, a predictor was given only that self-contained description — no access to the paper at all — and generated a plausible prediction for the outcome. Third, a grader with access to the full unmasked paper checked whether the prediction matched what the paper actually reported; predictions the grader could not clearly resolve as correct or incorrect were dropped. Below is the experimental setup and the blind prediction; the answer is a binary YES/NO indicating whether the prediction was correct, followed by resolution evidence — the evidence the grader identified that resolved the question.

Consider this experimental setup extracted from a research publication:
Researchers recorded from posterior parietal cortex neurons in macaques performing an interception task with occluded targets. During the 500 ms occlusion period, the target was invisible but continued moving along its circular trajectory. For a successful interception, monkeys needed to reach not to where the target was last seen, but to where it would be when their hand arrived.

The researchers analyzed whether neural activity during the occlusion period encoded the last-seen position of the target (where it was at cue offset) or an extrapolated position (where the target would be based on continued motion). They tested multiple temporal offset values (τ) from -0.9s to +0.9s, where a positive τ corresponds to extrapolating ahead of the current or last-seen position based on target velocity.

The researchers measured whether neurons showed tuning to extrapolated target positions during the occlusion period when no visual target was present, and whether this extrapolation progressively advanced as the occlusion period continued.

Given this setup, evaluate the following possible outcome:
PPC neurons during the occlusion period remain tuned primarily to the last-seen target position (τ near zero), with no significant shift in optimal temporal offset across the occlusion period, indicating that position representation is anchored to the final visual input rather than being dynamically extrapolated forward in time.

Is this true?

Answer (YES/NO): NO